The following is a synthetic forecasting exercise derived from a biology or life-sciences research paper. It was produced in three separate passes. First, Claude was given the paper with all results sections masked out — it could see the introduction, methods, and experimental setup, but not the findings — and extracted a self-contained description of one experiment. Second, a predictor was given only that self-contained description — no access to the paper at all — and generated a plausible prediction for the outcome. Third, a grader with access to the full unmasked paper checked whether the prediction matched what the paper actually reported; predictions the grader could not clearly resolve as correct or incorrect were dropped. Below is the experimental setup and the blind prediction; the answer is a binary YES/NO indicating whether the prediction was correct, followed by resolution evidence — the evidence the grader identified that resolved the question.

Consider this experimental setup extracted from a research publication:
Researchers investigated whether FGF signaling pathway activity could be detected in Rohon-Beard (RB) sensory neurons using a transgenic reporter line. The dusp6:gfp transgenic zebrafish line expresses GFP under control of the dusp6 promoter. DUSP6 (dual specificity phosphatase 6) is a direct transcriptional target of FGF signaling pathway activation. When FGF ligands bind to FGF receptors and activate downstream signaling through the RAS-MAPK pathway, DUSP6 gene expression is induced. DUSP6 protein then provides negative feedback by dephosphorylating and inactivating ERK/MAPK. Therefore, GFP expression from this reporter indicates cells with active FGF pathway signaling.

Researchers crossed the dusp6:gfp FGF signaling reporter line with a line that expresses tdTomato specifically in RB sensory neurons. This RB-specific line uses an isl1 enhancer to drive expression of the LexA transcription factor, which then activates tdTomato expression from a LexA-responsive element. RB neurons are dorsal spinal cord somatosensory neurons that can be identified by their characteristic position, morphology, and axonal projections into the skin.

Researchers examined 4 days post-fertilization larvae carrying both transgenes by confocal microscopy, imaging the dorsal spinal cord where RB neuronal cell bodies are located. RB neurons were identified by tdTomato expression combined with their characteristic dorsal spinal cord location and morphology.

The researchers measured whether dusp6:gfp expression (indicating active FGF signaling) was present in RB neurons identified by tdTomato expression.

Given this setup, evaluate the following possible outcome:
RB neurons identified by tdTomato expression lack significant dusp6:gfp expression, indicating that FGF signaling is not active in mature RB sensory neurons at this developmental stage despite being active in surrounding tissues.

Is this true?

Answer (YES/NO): NO